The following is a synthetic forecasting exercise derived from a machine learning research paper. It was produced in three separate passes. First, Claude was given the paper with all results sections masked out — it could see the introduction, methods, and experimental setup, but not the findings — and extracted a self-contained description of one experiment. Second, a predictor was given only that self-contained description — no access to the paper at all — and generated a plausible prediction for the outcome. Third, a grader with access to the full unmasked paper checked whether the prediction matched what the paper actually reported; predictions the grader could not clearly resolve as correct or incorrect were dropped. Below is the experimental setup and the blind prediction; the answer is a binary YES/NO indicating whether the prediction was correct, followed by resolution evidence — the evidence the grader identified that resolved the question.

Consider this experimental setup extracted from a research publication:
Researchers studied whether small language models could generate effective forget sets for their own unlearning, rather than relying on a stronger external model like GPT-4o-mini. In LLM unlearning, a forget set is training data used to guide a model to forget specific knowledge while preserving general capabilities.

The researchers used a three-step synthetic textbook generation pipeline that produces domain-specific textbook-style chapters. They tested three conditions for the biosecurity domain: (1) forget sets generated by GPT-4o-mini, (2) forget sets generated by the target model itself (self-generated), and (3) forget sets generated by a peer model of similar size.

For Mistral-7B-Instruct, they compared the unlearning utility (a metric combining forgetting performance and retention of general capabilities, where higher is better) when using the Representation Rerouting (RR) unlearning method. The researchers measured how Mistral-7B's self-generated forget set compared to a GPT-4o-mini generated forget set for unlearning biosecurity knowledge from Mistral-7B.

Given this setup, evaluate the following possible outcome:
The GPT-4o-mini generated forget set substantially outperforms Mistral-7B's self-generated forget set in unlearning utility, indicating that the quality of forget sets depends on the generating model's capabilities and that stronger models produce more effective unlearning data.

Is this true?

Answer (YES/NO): NO